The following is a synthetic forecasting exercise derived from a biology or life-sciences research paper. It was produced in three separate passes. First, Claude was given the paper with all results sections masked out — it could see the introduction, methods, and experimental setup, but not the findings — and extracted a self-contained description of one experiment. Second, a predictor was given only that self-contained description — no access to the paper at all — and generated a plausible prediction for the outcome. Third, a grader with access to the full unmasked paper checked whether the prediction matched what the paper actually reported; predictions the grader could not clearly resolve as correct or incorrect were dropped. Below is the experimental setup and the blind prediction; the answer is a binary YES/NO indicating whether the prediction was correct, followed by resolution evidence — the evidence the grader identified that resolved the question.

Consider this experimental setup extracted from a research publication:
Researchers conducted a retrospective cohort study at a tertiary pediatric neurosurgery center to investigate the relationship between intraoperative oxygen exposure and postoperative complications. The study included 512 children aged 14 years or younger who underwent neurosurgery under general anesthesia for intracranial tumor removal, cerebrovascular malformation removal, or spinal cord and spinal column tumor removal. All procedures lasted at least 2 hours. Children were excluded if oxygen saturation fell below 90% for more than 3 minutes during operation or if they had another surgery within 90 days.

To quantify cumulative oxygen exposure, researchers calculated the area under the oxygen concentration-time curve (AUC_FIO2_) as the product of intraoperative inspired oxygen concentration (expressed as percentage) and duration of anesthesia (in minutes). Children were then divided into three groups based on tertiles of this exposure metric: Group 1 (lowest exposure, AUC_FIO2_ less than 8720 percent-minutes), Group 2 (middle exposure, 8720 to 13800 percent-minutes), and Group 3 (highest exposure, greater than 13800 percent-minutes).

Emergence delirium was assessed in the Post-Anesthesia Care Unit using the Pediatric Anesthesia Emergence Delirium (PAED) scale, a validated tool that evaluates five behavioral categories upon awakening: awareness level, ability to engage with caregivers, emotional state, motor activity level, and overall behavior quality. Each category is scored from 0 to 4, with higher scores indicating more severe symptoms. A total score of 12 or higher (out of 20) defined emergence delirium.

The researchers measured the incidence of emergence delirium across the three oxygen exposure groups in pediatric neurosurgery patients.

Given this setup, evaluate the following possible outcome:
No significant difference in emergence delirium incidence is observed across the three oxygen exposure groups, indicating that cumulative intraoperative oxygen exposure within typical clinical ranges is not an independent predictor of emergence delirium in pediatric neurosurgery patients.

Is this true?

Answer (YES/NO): YES